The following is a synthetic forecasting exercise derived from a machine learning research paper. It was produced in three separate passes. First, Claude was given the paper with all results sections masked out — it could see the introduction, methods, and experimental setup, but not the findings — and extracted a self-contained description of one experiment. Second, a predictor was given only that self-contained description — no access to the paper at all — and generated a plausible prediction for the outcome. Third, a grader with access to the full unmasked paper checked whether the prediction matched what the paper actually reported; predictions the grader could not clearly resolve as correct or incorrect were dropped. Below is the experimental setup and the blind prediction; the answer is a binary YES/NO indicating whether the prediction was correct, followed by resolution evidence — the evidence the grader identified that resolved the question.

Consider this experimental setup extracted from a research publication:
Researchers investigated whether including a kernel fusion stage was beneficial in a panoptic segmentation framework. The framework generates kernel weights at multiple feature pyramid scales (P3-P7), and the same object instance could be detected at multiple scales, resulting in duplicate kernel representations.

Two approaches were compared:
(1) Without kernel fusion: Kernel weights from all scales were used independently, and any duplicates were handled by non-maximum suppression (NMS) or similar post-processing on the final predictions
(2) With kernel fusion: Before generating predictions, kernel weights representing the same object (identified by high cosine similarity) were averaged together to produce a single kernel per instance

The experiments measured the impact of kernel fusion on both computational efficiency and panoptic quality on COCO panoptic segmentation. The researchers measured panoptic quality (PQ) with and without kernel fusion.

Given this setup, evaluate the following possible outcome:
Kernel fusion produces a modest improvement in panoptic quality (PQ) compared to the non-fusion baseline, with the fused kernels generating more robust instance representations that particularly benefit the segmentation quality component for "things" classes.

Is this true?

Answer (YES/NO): NO